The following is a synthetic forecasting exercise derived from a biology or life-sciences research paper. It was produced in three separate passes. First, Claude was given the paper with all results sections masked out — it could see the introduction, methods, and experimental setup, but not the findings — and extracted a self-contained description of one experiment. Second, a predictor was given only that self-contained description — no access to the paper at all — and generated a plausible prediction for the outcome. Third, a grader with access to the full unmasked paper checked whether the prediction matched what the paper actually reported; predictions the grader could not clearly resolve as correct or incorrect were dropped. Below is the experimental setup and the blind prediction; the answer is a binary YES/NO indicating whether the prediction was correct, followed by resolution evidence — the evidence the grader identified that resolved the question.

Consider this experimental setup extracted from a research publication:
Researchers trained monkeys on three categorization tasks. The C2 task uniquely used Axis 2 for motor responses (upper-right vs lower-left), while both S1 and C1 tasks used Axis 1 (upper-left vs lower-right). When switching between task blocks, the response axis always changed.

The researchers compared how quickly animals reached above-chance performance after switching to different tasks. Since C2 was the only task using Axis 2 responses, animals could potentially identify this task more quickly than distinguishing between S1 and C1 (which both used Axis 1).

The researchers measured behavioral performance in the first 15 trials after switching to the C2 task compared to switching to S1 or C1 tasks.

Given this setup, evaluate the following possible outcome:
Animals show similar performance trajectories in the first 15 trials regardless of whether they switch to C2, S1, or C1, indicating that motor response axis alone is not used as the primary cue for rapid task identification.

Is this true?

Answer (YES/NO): NO